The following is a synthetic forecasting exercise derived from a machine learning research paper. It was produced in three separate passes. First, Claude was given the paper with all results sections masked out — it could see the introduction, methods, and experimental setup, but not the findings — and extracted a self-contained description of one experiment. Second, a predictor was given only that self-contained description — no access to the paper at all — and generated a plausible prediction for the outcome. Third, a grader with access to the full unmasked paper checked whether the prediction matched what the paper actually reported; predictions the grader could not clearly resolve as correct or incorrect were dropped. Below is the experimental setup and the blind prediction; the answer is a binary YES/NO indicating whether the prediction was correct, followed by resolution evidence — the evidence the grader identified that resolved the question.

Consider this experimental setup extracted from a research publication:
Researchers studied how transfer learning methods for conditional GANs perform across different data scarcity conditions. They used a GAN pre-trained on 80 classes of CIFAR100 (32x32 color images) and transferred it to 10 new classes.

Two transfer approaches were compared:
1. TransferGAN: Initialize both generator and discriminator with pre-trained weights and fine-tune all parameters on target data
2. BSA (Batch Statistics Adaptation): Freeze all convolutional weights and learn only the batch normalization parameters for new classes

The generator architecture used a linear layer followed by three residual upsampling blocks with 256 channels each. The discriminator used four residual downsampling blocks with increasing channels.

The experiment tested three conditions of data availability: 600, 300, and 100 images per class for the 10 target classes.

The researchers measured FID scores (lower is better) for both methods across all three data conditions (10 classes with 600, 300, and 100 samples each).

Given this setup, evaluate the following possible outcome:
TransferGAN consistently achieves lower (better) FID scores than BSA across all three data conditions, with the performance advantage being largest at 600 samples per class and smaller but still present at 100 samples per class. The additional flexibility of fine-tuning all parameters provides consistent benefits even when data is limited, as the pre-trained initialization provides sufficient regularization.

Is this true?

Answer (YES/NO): NO